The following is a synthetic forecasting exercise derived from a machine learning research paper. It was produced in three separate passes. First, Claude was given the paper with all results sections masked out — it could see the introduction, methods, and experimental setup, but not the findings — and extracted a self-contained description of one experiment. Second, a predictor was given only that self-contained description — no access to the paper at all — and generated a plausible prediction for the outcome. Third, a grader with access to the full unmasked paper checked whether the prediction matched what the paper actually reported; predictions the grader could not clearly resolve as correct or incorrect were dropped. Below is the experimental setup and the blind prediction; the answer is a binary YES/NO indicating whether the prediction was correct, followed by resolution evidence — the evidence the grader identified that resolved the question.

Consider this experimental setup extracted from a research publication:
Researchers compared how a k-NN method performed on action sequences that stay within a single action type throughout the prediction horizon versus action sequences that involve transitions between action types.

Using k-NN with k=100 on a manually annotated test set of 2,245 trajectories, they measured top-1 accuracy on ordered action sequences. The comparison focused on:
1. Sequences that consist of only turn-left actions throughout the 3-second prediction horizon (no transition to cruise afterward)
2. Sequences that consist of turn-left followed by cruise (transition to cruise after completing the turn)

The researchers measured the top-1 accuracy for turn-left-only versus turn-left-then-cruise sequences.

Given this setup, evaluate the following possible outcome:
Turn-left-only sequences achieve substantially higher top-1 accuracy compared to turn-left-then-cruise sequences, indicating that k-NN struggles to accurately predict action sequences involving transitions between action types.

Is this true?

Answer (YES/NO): NO